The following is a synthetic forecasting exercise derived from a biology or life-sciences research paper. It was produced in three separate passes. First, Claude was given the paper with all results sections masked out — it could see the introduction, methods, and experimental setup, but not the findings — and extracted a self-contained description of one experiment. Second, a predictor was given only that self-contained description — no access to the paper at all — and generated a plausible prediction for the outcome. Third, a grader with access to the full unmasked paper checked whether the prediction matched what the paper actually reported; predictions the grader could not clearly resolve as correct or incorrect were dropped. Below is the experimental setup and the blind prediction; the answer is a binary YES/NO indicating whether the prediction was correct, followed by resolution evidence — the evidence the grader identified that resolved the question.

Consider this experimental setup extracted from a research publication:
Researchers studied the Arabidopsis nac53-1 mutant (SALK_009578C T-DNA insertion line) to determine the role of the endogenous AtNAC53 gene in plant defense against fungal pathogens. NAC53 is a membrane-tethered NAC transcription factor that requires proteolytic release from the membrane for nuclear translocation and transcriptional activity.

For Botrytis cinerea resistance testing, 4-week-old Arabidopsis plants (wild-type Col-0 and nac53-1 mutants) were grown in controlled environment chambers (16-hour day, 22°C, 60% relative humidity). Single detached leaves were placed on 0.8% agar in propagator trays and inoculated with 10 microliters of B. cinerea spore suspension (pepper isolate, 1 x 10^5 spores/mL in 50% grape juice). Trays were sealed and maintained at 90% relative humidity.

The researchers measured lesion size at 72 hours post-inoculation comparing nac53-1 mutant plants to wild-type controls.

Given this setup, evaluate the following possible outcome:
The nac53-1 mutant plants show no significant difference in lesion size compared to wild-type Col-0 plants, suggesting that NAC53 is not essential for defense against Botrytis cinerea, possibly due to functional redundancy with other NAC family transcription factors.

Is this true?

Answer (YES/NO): NO